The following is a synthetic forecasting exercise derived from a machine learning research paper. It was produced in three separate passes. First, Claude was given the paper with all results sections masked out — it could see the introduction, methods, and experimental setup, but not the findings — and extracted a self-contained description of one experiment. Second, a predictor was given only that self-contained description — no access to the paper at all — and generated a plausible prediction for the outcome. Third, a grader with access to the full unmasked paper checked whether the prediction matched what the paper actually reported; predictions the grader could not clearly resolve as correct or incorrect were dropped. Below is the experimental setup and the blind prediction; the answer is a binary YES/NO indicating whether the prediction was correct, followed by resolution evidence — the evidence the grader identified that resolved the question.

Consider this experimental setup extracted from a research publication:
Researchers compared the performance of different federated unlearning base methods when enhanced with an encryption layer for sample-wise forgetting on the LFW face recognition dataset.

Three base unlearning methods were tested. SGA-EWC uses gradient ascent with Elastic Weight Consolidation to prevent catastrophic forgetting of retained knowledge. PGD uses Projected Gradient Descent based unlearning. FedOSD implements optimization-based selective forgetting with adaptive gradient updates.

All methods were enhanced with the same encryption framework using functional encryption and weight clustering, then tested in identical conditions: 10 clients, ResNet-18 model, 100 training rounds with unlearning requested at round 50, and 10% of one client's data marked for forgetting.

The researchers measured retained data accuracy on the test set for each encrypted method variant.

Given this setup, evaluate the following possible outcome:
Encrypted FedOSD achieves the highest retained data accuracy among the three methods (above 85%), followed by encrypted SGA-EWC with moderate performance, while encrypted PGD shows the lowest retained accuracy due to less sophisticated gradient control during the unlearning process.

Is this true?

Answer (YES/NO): NO